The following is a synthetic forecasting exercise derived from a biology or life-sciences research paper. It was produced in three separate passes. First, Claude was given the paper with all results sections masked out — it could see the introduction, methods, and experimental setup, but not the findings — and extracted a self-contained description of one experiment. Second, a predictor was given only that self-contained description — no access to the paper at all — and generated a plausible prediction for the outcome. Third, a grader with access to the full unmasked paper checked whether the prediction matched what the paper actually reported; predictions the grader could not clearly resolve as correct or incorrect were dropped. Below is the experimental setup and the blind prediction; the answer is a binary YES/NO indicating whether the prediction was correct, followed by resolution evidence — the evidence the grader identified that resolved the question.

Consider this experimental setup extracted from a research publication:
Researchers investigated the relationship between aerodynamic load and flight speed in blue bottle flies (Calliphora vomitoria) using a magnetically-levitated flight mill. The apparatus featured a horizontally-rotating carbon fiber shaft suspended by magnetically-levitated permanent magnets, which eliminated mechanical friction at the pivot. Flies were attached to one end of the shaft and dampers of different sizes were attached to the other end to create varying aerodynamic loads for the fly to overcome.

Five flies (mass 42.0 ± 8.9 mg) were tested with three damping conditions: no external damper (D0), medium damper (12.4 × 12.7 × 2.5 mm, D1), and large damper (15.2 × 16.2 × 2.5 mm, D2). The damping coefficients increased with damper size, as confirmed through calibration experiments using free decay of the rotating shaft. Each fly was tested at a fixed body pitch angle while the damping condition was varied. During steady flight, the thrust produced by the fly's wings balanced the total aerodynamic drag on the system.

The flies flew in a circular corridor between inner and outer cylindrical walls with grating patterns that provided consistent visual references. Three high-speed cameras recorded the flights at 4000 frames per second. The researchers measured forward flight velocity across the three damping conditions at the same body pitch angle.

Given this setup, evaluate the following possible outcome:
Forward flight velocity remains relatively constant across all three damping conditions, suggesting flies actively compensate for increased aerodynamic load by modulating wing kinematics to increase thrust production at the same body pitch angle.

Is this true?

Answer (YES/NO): NO